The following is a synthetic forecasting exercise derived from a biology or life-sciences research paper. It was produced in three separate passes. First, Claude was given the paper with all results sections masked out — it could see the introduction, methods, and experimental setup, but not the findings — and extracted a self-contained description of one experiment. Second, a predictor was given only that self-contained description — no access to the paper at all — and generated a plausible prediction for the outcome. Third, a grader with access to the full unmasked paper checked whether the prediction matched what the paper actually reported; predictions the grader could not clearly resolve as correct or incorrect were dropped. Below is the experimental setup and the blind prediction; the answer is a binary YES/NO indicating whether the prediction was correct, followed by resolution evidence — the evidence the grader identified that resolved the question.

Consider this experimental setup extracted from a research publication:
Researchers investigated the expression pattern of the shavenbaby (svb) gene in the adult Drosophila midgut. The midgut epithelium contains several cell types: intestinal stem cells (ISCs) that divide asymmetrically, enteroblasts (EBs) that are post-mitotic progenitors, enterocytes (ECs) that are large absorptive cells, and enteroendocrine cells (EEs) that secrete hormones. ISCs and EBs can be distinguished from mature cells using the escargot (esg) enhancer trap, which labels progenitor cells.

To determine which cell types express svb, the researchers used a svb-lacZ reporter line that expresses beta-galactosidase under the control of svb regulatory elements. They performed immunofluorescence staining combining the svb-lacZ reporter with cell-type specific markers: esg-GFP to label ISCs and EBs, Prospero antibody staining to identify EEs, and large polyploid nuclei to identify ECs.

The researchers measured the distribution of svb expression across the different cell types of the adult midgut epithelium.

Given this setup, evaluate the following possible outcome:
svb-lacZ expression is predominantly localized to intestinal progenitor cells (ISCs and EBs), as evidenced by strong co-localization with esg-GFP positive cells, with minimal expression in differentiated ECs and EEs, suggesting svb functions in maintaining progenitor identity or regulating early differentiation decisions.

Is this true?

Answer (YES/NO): NO